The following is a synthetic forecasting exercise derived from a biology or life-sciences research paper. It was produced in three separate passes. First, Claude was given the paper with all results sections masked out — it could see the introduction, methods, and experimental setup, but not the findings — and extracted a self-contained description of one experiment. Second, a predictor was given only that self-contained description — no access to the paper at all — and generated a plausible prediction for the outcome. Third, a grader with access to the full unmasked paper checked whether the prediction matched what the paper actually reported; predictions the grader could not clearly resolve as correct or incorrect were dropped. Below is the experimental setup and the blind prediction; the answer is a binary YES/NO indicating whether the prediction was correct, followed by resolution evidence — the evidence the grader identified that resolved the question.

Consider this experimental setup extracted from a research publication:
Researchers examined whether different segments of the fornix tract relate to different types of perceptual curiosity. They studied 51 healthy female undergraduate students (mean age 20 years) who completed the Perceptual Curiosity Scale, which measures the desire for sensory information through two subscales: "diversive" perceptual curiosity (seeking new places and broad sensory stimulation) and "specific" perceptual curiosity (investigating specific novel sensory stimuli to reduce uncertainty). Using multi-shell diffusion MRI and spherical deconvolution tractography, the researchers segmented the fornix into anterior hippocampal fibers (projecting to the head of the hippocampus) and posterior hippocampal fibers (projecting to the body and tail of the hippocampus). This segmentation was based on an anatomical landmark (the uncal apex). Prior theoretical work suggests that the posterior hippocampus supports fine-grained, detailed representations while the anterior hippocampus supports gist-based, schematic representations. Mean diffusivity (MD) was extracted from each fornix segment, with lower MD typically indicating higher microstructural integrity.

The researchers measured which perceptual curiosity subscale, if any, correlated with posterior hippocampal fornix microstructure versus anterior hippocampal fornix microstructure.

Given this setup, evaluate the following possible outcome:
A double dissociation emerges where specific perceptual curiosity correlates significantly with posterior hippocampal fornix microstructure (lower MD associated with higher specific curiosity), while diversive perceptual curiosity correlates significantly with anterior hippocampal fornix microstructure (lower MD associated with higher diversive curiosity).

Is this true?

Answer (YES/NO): NO